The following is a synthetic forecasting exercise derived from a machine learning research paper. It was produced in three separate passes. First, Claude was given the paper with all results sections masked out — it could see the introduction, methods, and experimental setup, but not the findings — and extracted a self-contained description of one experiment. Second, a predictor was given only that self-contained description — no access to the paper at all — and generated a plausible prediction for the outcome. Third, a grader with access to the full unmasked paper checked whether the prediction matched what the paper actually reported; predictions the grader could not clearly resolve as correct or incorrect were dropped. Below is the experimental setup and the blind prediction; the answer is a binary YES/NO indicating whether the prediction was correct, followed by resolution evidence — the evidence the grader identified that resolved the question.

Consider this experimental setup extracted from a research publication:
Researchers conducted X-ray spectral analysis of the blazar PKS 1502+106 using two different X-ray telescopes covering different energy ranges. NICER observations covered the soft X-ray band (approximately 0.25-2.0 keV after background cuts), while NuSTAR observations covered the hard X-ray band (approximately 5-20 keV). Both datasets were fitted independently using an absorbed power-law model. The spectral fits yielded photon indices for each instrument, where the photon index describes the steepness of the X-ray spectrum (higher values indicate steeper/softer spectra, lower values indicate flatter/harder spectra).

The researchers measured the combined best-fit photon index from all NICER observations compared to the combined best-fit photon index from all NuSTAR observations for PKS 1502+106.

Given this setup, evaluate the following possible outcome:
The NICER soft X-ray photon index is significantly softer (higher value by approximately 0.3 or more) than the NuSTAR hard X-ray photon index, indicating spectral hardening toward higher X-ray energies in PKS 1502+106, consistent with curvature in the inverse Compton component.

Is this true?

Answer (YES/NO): YES